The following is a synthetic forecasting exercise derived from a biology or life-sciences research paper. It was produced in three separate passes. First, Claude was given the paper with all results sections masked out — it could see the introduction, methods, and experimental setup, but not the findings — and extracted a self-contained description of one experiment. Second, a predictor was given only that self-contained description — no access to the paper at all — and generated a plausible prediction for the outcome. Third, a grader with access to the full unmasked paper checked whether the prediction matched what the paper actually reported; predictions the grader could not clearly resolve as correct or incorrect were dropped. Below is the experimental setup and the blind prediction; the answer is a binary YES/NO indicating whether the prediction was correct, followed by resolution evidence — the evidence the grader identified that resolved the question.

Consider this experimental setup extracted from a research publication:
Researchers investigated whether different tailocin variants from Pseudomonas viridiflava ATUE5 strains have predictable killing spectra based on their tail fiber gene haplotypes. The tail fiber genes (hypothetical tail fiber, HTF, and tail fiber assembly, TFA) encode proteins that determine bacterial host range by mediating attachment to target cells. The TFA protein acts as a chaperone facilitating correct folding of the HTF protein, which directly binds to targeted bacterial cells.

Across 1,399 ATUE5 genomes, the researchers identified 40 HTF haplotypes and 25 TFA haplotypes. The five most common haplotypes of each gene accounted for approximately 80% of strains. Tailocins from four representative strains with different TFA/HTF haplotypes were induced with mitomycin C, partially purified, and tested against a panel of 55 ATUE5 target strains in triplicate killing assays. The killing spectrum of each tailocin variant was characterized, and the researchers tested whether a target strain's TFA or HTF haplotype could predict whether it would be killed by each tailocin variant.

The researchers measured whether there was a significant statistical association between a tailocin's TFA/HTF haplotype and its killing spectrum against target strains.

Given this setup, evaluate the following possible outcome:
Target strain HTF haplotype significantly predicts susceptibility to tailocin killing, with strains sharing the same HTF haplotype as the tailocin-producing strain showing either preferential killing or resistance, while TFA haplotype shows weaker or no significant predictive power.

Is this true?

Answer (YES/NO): NO